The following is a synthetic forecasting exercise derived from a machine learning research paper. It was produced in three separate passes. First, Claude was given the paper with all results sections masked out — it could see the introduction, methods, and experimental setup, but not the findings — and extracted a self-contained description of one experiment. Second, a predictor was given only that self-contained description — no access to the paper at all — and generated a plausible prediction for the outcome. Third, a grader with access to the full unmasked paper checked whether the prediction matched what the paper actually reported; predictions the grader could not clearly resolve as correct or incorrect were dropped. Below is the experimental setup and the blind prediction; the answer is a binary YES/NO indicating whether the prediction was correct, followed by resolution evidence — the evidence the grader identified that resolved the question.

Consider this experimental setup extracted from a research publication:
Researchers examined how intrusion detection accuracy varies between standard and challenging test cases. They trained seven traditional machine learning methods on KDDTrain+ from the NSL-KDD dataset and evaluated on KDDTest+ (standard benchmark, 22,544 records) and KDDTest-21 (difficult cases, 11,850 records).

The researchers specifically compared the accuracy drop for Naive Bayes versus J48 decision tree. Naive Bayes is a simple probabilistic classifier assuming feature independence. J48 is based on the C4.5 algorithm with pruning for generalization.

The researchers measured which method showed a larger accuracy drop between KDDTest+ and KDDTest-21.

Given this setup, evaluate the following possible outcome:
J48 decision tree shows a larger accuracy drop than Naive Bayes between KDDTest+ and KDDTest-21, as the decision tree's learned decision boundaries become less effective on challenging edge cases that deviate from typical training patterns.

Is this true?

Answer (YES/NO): NO